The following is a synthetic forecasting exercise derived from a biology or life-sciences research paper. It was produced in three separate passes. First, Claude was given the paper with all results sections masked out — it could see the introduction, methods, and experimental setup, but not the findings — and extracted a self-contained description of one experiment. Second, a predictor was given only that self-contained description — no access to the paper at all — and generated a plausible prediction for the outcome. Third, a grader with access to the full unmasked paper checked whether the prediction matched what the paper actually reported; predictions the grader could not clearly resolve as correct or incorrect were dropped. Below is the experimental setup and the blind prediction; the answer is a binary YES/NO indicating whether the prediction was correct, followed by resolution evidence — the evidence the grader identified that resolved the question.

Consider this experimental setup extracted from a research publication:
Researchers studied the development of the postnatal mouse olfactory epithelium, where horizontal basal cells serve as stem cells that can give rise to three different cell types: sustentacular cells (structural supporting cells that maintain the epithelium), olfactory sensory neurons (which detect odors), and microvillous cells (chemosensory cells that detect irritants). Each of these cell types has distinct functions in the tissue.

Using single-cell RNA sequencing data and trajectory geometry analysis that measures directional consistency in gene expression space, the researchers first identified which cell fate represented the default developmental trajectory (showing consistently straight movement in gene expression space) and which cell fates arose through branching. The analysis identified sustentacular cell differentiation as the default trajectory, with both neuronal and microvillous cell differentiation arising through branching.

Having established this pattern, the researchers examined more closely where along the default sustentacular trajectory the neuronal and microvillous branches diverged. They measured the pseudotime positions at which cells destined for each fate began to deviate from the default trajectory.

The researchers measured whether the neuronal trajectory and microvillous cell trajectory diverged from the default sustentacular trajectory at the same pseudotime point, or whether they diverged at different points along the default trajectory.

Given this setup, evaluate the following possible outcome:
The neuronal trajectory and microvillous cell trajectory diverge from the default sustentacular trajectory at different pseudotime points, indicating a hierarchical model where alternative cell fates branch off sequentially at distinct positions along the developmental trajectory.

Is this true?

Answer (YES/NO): NO